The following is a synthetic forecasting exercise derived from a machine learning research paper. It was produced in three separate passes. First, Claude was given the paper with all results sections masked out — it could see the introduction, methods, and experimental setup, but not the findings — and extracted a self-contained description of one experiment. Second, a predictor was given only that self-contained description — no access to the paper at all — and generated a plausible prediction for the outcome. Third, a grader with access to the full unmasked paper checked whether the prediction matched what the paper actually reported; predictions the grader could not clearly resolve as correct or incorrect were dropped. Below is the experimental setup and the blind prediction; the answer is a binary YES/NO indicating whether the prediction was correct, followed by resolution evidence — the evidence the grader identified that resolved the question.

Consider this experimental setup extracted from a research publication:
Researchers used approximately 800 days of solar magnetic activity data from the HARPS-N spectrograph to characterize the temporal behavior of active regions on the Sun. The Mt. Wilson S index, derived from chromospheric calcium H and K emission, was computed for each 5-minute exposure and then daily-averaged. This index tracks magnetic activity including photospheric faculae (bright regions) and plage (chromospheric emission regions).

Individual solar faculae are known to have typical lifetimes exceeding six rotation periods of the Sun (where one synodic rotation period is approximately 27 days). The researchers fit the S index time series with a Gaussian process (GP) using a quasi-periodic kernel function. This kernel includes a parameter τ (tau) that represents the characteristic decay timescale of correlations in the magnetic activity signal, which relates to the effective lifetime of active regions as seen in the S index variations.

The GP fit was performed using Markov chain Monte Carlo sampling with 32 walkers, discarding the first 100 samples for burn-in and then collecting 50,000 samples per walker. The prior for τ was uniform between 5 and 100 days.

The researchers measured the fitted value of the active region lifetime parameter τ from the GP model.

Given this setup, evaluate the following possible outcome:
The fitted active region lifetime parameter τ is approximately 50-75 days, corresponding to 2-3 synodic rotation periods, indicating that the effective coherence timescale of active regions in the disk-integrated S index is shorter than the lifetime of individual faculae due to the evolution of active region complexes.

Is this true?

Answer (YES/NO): NO